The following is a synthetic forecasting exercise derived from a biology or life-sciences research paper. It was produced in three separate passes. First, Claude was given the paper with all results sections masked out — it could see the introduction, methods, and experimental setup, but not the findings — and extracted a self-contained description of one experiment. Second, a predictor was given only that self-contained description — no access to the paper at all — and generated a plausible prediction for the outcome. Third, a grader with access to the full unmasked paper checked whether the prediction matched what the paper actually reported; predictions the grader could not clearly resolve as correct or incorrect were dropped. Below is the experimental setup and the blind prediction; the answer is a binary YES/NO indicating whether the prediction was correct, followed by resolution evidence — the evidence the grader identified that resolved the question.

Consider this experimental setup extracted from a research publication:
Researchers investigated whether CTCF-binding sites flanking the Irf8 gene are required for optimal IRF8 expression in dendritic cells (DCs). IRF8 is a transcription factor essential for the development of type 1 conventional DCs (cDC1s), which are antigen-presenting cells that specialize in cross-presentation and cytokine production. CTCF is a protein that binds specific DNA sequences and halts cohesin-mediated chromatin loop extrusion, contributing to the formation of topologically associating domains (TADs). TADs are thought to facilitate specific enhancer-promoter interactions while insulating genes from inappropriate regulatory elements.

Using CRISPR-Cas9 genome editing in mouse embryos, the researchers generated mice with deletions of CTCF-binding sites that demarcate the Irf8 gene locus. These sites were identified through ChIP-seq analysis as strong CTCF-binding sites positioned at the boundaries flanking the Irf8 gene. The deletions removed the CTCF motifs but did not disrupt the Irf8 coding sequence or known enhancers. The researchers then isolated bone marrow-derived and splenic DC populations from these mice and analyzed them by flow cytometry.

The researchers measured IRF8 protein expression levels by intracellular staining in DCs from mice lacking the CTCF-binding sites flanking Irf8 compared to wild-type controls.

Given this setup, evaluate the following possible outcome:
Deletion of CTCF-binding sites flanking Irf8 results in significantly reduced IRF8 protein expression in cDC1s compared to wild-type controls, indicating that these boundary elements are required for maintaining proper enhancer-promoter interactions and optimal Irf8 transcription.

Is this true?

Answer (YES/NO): YES